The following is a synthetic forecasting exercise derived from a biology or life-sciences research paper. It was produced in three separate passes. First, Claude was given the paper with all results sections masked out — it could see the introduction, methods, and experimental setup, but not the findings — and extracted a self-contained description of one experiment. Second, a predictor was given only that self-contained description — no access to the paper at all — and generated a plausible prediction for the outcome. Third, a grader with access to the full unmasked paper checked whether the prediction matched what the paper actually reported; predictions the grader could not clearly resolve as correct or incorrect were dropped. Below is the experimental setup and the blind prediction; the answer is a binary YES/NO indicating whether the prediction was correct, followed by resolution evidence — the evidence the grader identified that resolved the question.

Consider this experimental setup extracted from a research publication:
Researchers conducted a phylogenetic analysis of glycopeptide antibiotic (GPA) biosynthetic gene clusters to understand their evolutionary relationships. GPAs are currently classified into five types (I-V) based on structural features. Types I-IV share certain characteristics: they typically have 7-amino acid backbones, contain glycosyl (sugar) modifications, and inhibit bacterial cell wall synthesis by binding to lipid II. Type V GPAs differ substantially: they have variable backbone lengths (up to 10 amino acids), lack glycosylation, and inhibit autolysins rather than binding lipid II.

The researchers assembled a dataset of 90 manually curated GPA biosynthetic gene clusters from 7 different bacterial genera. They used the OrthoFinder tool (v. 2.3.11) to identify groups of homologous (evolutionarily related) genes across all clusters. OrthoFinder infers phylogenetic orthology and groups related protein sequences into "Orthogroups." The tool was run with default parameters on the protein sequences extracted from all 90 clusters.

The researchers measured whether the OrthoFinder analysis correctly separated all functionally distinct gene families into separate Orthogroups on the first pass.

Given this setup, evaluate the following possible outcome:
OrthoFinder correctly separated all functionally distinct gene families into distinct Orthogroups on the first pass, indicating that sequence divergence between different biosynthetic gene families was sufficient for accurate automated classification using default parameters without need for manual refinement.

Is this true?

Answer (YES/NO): NO